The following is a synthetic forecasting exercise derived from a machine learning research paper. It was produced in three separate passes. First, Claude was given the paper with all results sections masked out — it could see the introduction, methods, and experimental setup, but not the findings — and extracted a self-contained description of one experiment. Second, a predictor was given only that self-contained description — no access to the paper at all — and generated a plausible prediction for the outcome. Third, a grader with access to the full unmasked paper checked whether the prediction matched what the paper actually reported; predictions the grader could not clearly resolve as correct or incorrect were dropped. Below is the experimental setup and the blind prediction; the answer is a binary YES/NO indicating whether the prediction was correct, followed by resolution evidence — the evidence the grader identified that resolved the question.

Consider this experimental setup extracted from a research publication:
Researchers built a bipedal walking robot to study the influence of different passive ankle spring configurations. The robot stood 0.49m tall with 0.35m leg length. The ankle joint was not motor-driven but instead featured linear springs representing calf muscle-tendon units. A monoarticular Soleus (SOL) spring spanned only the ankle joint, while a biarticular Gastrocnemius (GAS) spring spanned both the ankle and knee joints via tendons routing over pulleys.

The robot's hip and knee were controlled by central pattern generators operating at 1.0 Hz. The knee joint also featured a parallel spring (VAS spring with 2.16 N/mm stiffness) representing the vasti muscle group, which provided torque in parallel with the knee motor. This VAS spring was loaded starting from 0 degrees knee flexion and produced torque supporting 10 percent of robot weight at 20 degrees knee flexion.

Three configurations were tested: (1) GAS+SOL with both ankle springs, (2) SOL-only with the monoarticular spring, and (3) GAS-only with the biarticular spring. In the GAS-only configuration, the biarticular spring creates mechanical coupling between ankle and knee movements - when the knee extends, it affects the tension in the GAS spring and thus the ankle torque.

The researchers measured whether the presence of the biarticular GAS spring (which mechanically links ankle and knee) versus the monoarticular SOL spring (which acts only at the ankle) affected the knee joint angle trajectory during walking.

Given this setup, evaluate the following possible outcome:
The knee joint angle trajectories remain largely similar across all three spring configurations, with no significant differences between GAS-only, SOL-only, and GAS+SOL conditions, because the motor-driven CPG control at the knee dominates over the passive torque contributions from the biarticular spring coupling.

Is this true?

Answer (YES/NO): NO